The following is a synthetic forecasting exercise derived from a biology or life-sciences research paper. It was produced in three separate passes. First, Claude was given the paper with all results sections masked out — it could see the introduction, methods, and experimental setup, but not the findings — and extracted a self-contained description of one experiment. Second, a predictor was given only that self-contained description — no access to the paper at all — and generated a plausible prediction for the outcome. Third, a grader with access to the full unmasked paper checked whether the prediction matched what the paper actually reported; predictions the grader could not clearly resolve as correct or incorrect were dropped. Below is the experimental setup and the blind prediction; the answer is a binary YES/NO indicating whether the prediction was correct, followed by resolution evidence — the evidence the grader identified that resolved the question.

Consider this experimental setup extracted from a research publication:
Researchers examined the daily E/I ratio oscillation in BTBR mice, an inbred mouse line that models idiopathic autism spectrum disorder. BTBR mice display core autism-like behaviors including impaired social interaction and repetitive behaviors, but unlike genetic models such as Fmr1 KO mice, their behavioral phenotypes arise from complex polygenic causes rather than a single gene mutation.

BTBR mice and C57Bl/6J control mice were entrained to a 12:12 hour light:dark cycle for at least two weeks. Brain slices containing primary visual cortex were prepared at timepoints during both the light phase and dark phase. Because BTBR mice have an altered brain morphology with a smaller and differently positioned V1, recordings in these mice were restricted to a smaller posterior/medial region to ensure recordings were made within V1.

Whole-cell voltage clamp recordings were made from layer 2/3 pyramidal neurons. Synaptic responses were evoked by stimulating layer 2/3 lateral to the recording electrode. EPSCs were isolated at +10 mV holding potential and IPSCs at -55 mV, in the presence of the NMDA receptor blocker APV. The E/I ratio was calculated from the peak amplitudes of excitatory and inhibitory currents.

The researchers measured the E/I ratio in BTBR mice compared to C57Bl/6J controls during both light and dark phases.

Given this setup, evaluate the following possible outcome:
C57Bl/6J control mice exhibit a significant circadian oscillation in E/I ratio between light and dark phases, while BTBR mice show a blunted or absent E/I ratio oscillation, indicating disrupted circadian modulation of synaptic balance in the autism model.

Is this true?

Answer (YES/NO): NO